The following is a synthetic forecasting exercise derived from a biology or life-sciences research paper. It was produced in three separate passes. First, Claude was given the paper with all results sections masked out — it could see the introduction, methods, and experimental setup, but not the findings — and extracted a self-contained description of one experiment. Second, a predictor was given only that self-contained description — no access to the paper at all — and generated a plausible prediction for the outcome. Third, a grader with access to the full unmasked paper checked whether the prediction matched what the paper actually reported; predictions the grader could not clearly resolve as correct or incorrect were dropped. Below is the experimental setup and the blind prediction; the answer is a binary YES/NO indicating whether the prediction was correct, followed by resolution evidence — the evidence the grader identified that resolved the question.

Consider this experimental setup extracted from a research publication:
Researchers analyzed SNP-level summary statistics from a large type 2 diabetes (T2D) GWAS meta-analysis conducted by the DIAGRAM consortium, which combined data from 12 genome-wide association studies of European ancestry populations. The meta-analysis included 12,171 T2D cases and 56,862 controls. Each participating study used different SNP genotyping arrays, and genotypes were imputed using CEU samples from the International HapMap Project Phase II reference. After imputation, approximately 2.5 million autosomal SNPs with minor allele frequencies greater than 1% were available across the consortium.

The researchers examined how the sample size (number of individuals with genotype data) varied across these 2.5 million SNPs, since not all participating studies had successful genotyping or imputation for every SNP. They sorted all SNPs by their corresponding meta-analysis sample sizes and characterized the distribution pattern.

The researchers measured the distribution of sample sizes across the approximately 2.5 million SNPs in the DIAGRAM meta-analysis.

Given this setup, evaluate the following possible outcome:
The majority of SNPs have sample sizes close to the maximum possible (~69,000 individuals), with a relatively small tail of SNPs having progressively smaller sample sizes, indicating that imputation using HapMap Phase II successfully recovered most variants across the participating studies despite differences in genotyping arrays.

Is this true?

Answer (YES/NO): NO